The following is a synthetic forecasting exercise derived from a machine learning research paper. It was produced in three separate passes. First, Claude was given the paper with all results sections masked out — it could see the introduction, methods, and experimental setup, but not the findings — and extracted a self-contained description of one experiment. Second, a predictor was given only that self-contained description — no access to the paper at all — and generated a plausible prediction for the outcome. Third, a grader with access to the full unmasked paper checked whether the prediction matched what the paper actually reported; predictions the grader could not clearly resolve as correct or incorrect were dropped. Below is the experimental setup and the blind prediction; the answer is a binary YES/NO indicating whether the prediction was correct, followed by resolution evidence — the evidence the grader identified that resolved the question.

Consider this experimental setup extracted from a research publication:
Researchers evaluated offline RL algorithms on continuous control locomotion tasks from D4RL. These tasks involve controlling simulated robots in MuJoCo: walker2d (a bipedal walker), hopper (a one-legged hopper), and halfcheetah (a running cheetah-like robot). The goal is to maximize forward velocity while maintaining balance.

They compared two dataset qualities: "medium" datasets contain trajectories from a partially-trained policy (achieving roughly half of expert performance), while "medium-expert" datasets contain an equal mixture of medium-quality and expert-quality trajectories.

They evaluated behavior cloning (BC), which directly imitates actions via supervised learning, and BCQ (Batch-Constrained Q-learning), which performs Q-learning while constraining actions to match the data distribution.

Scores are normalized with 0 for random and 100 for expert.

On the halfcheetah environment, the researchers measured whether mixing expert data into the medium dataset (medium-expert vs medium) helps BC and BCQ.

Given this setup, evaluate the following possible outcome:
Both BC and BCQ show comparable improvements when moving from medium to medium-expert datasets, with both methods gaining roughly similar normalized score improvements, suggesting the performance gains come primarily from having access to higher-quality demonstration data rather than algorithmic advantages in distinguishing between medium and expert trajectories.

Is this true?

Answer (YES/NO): NO